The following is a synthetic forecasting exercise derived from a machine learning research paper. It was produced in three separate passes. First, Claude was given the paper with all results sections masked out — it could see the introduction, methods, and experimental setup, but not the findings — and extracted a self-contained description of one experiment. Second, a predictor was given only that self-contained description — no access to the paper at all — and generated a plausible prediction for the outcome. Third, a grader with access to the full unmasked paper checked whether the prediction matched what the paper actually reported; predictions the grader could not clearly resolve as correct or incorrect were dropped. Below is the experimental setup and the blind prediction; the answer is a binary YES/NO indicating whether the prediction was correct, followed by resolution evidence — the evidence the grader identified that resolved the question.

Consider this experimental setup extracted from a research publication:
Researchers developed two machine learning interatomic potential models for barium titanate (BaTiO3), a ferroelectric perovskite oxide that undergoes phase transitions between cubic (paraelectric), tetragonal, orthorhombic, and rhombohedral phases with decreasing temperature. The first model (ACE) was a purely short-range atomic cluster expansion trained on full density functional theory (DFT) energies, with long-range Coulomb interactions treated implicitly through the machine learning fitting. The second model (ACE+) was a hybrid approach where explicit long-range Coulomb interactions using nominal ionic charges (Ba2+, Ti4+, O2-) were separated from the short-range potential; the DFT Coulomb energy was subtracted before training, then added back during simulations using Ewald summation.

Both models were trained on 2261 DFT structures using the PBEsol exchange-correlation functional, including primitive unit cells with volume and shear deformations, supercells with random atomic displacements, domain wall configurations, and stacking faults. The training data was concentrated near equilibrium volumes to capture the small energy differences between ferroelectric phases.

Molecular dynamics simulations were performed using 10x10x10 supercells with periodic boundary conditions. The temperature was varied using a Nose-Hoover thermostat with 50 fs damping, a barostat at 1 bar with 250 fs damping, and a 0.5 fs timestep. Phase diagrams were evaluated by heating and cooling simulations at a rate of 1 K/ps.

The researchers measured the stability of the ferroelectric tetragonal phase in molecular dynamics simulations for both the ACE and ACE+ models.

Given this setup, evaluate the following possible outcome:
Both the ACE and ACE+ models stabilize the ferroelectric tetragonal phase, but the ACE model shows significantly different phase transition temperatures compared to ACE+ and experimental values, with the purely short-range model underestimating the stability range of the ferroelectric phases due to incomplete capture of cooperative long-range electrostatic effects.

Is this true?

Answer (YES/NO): NO